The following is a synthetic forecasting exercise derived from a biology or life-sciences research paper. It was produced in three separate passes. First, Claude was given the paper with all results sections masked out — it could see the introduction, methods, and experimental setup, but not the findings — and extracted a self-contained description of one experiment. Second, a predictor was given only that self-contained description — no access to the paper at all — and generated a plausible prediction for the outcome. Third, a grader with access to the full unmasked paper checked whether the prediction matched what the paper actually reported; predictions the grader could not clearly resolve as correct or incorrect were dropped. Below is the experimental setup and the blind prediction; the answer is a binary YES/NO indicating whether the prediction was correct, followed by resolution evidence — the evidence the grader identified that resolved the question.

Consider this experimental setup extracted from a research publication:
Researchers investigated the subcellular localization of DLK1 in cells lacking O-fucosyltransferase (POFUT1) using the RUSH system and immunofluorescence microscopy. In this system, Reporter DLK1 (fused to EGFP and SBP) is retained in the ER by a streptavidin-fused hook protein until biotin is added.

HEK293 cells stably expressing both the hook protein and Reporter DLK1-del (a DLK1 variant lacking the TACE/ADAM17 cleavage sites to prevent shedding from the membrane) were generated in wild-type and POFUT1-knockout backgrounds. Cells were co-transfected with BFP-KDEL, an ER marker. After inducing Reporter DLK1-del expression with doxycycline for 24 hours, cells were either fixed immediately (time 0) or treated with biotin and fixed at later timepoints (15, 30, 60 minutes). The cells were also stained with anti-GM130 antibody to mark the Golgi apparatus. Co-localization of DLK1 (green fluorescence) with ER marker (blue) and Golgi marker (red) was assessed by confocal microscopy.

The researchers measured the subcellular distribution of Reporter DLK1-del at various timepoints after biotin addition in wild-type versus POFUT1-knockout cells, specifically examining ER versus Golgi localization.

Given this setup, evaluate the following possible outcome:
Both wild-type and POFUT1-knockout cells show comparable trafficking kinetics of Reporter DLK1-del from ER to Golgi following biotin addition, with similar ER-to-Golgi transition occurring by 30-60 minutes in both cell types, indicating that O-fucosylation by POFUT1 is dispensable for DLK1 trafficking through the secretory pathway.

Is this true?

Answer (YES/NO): NO